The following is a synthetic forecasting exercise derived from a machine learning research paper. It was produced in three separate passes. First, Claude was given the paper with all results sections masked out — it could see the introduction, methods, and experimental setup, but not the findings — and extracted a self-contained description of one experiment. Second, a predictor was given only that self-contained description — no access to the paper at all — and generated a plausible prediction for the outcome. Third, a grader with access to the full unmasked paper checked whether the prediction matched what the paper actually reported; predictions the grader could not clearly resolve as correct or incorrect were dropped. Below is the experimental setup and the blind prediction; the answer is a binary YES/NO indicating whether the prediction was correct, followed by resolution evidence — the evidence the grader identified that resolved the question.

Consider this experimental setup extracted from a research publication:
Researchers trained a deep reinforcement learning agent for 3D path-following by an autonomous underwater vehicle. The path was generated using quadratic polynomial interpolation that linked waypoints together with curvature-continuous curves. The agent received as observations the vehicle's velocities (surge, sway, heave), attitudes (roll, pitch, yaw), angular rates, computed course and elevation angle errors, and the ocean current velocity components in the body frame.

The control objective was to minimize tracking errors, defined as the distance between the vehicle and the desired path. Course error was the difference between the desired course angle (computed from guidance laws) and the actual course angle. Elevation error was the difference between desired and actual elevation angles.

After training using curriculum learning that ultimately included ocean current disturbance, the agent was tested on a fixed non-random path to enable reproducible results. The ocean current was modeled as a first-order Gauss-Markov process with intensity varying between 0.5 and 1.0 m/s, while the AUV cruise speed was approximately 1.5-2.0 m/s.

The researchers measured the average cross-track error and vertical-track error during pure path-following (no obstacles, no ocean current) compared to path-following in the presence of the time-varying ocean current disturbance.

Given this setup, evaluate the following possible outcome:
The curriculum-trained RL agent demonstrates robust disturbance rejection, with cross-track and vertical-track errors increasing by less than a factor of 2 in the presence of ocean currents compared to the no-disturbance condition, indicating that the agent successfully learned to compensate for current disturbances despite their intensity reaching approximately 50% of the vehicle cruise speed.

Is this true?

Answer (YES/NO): YES